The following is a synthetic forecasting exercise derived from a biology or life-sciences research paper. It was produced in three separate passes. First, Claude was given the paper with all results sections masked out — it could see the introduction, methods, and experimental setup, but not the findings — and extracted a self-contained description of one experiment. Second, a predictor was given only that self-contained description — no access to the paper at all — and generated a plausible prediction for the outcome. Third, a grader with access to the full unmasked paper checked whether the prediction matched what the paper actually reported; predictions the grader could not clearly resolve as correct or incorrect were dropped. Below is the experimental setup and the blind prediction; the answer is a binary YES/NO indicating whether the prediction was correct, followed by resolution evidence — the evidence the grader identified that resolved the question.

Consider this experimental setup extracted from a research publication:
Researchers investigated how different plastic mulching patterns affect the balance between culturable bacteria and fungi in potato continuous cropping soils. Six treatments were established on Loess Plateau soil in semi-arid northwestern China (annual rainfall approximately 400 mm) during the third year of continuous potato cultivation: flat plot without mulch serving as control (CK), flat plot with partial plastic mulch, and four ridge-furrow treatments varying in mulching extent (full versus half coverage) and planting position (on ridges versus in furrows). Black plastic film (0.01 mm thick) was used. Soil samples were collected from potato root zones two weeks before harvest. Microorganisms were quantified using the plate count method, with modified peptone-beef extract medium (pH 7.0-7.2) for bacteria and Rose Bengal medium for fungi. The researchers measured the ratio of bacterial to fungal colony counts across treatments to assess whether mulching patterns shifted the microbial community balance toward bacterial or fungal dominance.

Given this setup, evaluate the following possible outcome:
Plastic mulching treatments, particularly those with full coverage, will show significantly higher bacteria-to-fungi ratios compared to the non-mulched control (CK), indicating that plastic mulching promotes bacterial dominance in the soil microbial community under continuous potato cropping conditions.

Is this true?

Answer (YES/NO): YES